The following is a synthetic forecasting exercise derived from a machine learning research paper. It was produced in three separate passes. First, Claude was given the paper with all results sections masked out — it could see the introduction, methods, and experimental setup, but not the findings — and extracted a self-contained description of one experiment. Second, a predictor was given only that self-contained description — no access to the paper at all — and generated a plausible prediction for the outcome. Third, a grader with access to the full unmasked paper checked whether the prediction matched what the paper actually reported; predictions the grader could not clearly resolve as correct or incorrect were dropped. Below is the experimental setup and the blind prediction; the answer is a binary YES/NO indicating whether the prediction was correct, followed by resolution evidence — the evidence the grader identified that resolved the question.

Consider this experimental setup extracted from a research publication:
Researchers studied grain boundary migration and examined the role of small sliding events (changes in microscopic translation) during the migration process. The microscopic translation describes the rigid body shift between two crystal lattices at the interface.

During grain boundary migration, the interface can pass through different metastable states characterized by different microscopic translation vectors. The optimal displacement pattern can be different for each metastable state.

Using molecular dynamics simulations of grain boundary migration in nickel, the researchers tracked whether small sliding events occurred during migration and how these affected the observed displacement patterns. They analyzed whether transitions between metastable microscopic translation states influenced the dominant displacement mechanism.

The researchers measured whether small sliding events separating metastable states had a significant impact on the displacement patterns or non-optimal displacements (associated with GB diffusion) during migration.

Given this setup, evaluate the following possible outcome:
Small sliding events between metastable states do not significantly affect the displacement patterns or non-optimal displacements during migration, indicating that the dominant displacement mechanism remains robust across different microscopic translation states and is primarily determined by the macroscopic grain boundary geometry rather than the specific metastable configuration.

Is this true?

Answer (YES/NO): NO